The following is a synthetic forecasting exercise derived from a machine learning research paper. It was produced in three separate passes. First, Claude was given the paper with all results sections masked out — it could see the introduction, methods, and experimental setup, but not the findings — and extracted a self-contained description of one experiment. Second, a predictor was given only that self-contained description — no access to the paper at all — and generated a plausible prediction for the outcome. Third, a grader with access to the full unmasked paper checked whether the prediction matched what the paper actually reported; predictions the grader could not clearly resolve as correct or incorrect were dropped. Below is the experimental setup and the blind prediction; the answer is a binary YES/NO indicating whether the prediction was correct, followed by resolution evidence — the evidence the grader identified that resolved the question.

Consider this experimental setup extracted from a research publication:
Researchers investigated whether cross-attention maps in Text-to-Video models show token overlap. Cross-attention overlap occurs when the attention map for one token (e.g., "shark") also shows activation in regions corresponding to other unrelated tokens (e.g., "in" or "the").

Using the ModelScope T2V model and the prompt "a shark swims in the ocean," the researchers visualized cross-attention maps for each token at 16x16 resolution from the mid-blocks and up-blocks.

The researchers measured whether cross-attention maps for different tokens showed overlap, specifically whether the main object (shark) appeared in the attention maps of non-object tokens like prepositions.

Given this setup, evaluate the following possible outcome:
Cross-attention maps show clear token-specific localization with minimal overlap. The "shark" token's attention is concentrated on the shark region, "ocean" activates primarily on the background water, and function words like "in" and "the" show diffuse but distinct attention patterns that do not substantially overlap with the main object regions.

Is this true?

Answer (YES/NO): NO